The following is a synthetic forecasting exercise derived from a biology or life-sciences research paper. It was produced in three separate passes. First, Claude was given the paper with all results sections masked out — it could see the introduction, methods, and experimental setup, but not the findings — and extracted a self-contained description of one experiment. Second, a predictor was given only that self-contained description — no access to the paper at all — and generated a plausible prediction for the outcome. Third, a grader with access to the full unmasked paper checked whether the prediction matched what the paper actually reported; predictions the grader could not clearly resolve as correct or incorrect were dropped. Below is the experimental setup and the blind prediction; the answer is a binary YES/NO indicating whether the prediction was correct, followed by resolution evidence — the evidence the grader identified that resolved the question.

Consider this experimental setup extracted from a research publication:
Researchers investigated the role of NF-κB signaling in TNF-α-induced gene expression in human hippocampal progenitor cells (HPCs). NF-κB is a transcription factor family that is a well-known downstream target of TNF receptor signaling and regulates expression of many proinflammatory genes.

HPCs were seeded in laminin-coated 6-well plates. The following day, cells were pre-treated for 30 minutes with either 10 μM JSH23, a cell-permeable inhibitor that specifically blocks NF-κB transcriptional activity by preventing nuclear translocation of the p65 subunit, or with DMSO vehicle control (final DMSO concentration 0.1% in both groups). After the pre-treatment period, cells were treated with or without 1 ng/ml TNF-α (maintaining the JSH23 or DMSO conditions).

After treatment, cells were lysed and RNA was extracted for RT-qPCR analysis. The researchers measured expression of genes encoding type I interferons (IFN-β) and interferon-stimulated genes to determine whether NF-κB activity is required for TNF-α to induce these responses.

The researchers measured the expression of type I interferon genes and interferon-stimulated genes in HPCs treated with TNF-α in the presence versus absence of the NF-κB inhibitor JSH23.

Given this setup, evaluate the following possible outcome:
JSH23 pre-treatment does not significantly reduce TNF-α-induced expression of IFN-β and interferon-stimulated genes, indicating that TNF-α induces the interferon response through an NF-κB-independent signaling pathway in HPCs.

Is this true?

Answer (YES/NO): NO